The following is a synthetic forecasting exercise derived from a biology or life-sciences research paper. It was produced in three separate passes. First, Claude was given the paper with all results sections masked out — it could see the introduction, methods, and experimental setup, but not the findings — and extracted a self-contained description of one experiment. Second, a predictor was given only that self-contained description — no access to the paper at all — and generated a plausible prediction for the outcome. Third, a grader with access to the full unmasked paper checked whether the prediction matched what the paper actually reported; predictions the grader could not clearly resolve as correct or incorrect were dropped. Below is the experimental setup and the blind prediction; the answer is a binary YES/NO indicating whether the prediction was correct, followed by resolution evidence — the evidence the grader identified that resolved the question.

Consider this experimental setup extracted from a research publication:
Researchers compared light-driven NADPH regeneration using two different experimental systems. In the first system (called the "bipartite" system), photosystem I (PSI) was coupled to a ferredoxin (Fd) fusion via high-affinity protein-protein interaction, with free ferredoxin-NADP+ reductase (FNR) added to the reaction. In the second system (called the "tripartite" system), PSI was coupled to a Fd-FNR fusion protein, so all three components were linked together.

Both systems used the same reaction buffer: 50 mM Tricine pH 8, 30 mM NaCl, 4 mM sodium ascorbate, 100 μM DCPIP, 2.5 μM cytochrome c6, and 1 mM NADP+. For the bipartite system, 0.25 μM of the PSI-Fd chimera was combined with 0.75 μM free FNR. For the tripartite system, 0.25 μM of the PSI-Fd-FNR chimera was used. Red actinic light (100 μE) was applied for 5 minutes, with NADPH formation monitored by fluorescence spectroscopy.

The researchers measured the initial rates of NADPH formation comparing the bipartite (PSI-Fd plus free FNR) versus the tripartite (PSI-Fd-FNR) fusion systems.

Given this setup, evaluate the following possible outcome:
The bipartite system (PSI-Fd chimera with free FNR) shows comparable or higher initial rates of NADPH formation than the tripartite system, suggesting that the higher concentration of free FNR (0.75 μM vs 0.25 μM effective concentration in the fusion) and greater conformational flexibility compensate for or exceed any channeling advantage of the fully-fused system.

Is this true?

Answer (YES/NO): NO